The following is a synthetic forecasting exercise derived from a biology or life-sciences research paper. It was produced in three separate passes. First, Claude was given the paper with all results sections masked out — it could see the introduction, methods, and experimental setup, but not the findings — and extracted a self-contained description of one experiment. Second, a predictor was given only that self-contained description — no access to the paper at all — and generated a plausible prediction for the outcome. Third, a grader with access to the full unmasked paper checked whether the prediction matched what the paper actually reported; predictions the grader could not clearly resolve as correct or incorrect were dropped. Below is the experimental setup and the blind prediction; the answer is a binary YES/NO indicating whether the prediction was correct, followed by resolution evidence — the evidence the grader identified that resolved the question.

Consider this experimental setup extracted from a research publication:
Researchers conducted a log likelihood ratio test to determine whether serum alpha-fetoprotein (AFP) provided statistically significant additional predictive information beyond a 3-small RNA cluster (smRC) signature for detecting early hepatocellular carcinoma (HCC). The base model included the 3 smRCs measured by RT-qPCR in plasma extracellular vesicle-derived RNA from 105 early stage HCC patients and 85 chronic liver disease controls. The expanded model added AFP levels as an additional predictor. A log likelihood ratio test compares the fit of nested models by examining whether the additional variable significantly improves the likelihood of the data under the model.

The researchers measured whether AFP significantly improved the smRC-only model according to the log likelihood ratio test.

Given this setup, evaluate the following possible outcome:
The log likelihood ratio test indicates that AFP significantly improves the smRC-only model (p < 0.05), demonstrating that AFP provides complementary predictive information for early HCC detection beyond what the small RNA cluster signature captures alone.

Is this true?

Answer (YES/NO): YES